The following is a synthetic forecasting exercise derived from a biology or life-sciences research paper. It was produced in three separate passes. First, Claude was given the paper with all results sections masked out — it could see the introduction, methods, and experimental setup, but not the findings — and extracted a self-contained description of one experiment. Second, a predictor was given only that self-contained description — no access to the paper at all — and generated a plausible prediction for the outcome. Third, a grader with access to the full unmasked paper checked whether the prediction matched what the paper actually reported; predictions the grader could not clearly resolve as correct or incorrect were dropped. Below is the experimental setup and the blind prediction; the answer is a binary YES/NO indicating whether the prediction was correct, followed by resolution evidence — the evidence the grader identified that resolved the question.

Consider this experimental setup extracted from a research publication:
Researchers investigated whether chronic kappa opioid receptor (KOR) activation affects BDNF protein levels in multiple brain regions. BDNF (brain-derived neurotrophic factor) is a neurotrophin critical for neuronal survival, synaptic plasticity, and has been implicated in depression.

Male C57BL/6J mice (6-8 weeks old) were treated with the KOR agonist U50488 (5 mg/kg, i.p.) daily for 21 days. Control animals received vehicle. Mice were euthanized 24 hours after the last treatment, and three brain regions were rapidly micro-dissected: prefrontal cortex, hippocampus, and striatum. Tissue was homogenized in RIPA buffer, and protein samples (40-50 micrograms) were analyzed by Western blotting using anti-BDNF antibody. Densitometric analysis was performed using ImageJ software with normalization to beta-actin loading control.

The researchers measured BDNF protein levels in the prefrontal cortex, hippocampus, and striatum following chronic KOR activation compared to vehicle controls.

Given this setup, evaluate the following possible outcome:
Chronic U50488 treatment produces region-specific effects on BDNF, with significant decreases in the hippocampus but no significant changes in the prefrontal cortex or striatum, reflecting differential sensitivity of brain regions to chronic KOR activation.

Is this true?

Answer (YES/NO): NO